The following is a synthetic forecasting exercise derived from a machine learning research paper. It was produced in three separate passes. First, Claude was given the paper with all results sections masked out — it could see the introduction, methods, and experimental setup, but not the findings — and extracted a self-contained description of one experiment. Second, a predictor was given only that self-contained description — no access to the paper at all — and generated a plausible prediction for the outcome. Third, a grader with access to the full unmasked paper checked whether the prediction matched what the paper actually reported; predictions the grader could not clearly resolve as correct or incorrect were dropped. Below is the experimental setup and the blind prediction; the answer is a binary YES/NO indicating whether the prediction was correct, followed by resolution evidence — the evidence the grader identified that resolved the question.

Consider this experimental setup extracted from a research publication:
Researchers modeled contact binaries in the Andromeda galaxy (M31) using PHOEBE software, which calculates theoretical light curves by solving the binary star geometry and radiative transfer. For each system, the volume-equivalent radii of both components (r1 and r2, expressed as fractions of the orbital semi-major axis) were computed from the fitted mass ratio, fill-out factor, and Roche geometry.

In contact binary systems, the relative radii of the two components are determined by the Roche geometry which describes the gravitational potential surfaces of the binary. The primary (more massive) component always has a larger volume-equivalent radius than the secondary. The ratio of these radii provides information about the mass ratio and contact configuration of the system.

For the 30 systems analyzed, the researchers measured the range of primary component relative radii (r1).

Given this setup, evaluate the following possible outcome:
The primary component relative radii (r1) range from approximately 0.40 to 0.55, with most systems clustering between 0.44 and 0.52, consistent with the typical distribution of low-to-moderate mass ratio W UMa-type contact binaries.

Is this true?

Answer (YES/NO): NO